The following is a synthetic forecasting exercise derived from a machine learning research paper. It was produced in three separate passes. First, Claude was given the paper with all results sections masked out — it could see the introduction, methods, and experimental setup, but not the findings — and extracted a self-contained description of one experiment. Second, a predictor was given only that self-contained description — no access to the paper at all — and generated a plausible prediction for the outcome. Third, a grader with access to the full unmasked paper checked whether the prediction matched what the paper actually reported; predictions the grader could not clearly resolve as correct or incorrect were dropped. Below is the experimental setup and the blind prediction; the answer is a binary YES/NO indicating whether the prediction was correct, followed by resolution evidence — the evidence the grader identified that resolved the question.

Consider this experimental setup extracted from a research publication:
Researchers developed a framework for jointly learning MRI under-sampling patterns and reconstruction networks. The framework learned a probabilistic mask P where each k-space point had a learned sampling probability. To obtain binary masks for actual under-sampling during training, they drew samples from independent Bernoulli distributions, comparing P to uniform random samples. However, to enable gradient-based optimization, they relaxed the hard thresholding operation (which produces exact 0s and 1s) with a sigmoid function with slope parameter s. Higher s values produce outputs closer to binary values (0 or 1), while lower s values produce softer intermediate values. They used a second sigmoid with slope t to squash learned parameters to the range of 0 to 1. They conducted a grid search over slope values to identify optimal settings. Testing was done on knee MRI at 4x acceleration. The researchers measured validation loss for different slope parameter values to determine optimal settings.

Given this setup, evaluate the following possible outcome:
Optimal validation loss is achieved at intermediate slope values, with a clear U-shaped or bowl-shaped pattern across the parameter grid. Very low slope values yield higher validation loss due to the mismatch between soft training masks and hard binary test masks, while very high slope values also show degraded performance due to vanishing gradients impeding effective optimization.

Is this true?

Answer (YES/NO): NO